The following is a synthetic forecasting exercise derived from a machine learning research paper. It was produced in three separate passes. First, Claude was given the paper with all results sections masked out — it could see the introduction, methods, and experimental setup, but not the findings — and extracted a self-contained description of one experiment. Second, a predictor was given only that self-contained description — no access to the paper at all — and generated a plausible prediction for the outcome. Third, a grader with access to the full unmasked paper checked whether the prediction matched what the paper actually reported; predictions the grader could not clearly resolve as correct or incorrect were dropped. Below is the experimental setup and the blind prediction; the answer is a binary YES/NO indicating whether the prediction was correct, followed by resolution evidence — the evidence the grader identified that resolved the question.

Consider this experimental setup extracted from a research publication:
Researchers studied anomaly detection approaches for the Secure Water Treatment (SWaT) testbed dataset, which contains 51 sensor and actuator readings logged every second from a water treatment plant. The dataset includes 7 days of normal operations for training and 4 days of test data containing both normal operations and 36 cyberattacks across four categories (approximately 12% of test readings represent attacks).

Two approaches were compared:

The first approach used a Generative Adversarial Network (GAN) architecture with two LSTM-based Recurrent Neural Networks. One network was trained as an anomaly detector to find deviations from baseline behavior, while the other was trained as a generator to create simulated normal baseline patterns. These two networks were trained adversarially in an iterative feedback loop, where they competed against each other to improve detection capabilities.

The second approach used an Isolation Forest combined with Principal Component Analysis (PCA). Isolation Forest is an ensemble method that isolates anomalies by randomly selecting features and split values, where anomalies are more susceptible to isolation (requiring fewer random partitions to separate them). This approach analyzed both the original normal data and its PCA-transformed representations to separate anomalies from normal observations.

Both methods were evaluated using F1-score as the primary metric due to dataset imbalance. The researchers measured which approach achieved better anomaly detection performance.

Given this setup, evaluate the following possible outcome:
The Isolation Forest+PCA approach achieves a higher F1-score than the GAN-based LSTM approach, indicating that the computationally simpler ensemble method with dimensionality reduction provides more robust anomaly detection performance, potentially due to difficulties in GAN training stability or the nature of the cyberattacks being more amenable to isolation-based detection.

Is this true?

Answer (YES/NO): YES